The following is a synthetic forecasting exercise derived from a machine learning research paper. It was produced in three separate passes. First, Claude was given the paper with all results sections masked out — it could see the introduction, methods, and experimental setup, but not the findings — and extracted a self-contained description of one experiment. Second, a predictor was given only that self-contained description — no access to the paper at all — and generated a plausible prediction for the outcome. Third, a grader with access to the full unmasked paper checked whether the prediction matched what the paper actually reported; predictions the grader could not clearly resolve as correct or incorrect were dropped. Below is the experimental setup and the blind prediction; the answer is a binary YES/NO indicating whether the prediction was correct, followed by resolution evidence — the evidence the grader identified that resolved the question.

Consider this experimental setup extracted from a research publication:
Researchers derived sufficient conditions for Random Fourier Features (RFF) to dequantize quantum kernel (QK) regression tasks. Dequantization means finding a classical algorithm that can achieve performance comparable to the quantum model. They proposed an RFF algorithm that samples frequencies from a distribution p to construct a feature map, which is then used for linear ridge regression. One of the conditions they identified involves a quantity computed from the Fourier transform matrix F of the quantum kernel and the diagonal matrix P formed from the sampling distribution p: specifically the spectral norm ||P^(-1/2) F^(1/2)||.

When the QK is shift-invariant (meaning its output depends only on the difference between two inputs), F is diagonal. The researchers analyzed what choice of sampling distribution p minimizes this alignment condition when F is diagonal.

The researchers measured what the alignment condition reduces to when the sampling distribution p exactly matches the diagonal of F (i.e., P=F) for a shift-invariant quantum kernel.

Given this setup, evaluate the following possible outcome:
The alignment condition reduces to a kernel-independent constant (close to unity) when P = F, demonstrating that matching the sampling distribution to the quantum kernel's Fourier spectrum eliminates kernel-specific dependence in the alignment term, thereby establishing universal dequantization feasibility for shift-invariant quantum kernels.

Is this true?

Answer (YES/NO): NO